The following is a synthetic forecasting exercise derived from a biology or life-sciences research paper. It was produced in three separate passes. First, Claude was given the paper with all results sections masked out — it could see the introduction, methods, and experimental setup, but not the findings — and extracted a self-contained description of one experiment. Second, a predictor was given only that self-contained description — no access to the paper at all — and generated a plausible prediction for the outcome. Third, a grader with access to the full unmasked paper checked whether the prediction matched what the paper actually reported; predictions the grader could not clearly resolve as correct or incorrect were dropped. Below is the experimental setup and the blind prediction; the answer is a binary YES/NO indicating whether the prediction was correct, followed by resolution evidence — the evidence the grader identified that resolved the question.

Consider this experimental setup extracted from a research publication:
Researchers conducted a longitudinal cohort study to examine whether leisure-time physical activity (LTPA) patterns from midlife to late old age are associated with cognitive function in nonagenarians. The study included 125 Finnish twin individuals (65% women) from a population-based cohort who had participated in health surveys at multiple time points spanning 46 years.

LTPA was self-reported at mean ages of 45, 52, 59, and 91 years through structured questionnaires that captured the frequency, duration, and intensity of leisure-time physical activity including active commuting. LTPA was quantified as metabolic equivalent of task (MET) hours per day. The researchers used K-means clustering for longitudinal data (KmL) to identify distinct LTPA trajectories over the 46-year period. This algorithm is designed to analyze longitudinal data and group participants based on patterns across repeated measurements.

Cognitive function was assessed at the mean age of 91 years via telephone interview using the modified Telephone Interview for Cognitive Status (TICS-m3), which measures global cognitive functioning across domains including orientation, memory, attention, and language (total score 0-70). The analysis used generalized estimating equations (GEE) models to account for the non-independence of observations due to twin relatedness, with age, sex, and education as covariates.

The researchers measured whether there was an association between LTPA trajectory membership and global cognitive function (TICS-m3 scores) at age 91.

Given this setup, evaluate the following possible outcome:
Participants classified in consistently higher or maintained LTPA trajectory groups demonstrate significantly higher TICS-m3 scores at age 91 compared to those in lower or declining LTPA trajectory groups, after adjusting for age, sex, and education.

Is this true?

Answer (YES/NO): NO